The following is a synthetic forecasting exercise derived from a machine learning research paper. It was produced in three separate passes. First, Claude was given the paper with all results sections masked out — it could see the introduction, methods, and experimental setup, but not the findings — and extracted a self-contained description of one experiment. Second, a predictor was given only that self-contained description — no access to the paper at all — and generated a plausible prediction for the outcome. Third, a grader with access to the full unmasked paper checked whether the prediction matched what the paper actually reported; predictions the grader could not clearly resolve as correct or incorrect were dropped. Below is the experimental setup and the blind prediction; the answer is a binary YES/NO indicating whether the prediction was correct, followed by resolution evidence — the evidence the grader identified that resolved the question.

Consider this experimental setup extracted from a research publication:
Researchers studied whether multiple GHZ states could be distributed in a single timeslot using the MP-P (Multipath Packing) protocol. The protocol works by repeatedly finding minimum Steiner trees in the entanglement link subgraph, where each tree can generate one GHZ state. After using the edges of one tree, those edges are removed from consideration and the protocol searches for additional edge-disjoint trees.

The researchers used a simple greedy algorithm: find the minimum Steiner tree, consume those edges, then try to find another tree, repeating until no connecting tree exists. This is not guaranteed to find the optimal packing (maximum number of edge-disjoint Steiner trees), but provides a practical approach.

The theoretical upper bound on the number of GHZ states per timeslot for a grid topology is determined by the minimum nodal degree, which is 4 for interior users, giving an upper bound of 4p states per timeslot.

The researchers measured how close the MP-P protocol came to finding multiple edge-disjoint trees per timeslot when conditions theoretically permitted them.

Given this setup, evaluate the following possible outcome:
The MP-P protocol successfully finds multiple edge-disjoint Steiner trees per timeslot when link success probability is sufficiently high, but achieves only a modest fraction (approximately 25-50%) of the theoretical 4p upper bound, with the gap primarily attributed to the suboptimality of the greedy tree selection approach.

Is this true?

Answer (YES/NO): NO